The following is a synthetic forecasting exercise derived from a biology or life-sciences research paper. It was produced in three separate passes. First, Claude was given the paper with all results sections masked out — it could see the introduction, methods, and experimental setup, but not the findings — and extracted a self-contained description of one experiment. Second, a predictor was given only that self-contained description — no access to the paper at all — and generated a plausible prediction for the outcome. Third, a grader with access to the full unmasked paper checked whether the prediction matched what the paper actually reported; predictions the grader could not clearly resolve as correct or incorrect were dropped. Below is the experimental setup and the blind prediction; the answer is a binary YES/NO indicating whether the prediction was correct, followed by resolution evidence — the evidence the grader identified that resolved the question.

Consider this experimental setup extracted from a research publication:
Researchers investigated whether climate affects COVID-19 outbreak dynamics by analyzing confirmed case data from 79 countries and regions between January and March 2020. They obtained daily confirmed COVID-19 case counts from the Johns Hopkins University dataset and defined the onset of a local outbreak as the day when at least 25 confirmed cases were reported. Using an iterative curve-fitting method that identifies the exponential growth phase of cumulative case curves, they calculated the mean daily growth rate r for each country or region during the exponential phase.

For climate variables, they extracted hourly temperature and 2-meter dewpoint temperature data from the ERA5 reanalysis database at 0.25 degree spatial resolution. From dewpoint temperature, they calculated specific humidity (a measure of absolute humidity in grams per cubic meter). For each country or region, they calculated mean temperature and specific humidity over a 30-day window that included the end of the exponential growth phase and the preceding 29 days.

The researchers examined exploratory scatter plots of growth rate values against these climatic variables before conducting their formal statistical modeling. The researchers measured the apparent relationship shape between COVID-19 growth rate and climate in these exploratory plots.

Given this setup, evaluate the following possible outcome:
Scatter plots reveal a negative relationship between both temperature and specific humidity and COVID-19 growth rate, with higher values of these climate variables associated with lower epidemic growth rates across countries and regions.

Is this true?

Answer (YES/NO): NO